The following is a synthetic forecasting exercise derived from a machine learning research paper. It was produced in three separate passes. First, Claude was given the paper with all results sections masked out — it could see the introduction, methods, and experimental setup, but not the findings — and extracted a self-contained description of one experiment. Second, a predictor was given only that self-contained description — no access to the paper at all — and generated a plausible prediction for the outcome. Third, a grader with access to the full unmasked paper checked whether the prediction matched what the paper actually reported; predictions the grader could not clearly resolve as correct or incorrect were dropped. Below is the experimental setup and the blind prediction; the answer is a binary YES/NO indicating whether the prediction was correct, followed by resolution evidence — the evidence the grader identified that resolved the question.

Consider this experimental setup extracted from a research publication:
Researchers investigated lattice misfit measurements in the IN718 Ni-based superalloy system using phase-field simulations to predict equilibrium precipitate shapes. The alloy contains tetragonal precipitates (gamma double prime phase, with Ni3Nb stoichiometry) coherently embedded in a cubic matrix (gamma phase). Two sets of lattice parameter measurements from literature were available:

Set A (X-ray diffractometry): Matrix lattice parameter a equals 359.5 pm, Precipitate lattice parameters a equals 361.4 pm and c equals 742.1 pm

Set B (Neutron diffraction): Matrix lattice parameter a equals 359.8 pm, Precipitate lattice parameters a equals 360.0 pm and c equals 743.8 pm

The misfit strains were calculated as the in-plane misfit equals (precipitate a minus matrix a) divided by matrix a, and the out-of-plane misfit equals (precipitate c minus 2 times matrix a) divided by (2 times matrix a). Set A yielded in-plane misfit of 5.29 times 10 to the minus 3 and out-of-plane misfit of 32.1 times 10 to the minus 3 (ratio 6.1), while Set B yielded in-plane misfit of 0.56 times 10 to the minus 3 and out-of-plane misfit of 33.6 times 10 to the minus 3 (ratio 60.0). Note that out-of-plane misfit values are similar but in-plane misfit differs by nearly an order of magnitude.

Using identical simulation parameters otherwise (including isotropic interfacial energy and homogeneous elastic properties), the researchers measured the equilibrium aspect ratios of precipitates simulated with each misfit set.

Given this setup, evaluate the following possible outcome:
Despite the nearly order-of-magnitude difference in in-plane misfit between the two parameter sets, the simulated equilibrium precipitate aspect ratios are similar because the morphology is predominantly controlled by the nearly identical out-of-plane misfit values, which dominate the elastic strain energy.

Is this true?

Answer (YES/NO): YES